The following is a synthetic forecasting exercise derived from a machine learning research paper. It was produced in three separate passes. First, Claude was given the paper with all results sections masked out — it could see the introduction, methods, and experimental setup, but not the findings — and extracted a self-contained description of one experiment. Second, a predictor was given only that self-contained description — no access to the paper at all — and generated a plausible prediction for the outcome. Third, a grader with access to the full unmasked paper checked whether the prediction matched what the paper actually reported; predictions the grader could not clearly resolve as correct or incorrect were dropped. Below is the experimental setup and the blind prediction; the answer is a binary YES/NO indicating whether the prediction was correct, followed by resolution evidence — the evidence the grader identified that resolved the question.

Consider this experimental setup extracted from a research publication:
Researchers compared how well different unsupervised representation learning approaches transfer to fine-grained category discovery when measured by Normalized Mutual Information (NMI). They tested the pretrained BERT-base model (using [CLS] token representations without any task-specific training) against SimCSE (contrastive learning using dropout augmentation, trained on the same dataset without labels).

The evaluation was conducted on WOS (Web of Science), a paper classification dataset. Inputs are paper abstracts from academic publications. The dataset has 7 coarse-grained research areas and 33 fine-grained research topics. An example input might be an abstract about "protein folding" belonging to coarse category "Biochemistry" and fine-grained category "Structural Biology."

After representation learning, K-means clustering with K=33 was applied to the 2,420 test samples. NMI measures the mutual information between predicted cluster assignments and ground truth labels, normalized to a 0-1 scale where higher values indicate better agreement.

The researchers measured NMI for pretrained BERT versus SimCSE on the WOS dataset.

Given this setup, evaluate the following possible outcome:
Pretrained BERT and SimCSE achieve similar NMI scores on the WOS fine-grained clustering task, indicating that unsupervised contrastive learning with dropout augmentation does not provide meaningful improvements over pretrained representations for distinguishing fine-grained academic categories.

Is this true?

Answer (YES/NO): NO